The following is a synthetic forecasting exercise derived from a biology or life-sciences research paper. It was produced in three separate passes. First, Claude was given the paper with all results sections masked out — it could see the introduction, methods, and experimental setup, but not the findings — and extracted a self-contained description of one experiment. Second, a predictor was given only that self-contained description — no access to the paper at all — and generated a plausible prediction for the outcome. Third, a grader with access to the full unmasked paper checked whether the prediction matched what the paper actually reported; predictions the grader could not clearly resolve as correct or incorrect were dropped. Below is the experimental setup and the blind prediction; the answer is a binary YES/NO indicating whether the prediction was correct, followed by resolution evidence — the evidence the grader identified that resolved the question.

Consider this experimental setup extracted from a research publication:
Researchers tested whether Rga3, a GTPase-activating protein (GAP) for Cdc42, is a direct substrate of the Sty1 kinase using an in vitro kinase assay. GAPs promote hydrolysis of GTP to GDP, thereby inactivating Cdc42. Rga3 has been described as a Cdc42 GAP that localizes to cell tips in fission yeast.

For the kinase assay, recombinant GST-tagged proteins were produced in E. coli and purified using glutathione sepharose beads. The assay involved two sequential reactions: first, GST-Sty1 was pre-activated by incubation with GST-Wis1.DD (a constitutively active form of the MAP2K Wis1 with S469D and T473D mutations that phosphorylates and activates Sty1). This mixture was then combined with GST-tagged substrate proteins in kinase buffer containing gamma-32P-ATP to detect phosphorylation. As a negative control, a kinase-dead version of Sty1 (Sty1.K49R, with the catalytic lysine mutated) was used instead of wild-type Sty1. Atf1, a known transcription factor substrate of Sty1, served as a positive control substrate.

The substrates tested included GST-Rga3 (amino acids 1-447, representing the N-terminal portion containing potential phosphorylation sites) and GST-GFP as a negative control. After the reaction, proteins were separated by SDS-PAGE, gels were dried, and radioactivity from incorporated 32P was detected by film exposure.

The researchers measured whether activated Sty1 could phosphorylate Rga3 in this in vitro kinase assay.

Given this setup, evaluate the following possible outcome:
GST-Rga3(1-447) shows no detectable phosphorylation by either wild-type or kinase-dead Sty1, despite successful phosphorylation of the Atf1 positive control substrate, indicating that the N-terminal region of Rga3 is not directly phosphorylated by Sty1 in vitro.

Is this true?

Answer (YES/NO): NO